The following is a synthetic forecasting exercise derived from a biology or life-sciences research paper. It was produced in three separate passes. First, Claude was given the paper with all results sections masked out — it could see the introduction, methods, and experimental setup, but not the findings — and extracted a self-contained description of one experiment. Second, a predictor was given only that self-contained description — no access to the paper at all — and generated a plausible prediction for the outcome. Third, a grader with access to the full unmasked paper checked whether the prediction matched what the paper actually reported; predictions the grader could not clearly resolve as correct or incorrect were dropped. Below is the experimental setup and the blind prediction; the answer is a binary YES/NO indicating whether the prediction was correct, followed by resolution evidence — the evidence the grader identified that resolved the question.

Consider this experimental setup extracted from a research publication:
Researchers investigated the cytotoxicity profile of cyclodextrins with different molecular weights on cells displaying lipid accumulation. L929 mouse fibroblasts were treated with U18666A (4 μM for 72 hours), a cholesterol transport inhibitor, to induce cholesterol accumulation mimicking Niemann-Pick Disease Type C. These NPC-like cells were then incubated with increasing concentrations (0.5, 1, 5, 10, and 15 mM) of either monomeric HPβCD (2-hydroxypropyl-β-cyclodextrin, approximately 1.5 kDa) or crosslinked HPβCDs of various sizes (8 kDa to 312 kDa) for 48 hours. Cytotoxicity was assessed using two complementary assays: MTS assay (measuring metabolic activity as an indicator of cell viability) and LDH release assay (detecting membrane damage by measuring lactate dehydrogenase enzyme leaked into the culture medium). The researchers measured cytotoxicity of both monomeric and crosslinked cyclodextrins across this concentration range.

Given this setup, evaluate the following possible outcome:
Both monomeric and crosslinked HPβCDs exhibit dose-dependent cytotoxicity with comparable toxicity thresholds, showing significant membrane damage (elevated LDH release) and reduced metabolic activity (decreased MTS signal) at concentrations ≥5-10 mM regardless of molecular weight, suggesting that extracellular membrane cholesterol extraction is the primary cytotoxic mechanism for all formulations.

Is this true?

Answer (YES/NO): NO